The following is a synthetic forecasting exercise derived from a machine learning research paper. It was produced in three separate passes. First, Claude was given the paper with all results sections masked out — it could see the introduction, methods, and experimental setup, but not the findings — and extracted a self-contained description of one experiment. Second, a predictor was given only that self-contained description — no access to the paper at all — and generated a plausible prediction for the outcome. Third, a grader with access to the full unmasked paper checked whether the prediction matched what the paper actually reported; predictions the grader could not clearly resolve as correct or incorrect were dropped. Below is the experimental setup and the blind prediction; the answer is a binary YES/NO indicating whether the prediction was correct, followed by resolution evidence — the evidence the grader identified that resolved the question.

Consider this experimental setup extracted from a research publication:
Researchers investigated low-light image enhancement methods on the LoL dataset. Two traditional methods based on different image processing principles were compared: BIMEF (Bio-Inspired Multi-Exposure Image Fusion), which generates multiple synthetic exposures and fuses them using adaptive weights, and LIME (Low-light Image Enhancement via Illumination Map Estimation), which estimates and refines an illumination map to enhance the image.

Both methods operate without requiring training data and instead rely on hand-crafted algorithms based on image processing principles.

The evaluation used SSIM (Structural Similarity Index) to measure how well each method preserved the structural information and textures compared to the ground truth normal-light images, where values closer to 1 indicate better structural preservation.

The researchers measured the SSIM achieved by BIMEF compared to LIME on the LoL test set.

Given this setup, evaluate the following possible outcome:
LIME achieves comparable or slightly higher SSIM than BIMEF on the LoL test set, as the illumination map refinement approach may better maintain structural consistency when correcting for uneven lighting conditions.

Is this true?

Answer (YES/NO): NO